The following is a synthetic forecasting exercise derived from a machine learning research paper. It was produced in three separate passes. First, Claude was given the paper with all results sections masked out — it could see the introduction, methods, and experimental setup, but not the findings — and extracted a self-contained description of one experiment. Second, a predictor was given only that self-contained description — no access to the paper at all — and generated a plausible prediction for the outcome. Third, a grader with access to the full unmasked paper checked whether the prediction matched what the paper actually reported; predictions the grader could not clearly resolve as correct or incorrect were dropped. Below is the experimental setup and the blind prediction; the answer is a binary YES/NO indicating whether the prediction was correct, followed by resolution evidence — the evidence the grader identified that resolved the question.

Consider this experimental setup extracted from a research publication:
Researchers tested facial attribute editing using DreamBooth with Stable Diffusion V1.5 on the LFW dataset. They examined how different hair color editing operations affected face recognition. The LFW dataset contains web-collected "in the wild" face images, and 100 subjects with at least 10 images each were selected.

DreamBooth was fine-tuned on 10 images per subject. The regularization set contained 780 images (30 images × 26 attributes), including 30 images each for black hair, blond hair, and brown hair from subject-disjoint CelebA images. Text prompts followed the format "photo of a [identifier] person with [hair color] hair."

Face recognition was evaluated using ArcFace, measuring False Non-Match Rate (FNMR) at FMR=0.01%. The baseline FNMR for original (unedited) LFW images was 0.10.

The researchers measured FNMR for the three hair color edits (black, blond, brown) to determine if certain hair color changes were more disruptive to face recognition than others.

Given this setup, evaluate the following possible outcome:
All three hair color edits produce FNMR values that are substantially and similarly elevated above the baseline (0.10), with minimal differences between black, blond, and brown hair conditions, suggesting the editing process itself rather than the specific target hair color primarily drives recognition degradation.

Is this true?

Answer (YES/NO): NO